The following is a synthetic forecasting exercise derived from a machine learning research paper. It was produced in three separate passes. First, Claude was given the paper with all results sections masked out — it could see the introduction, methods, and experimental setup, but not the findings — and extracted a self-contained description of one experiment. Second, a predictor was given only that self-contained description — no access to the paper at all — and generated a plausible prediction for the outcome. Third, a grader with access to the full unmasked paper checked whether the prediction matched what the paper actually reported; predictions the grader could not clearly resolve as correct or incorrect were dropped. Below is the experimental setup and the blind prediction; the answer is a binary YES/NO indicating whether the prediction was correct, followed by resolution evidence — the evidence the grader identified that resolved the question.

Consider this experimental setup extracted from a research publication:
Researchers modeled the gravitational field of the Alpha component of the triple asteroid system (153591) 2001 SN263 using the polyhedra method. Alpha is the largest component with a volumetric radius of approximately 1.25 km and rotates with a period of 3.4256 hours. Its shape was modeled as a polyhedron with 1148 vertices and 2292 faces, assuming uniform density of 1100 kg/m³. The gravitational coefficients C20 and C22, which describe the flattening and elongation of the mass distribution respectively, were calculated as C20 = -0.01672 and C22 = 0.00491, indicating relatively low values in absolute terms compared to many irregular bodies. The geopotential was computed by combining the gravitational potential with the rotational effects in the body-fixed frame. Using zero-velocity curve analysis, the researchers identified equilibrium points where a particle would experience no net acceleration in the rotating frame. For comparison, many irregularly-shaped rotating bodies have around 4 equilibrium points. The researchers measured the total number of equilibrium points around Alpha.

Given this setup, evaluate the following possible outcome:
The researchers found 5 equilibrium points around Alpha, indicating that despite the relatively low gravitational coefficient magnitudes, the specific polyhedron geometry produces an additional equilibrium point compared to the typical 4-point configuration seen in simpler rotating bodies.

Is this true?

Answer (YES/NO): NO